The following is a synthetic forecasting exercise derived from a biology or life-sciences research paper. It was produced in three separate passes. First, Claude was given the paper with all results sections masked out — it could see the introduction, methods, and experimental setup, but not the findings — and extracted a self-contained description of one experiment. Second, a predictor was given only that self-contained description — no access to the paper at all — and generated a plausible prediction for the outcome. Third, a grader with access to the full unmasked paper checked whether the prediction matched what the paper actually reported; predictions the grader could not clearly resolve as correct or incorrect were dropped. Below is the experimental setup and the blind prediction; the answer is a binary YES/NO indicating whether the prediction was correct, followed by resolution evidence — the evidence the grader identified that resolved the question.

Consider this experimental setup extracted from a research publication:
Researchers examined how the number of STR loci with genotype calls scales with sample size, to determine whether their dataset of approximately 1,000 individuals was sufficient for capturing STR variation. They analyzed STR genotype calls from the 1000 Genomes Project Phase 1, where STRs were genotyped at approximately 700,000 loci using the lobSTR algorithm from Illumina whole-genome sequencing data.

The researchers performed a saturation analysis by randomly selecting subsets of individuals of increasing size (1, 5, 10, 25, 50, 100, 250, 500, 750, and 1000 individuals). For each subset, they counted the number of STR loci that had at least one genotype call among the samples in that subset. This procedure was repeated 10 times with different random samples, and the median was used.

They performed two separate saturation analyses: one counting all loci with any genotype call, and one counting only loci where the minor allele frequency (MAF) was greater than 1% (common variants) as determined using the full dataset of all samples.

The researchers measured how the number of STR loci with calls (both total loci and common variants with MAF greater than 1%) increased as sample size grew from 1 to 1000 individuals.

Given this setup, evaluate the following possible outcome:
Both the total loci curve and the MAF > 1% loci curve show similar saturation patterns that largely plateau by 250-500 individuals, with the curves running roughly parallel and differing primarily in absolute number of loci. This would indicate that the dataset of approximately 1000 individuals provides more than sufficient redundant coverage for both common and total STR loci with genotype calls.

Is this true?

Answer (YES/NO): NO